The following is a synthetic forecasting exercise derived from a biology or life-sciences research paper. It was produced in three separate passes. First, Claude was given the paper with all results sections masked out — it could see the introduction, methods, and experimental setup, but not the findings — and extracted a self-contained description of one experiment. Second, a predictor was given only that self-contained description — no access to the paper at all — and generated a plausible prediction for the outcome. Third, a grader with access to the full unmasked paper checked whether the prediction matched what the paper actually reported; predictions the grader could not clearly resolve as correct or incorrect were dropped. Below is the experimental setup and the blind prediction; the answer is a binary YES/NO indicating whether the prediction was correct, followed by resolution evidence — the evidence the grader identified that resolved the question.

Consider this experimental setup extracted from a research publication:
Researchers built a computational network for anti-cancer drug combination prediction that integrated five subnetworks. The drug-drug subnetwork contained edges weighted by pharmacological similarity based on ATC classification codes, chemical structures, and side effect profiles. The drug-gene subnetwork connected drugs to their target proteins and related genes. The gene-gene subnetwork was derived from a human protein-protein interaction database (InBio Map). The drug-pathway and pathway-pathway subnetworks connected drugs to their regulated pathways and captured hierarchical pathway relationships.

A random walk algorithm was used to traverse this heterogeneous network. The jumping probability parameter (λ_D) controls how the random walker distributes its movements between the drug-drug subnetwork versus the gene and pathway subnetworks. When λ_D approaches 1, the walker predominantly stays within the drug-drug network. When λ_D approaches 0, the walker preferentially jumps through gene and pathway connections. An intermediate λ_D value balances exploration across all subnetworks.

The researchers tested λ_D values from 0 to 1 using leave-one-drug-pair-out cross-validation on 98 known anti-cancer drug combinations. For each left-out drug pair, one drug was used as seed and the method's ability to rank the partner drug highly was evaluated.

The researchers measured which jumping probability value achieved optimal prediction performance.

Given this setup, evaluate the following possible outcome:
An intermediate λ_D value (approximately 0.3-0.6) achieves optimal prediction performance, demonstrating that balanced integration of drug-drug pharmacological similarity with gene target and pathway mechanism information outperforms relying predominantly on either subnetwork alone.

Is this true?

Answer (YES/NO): YES